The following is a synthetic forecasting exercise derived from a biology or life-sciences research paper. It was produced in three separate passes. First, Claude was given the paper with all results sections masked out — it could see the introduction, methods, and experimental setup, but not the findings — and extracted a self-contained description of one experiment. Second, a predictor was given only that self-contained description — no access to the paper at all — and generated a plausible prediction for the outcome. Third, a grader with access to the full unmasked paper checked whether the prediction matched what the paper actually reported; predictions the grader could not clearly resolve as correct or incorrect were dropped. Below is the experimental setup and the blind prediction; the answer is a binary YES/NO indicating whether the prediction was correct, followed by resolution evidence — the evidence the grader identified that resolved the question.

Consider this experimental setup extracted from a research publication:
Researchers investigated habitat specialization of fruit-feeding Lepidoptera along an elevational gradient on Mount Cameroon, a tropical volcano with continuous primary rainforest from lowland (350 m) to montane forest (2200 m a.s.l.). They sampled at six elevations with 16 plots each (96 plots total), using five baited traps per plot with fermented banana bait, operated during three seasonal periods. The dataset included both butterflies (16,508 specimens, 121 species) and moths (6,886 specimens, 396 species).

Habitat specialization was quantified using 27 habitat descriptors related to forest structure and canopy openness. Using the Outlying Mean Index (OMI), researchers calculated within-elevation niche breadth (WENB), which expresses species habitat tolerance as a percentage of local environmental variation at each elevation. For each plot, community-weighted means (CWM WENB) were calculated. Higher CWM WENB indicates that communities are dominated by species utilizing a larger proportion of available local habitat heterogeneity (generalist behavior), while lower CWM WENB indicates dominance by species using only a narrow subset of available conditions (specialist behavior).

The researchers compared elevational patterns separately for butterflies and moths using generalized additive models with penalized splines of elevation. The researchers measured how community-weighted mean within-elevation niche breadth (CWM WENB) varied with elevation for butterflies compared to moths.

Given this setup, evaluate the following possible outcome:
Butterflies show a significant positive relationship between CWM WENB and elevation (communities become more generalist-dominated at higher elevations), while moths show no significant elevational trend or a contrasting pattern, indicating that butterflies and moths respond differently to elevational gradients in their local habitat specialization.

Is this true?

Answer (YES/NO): NO